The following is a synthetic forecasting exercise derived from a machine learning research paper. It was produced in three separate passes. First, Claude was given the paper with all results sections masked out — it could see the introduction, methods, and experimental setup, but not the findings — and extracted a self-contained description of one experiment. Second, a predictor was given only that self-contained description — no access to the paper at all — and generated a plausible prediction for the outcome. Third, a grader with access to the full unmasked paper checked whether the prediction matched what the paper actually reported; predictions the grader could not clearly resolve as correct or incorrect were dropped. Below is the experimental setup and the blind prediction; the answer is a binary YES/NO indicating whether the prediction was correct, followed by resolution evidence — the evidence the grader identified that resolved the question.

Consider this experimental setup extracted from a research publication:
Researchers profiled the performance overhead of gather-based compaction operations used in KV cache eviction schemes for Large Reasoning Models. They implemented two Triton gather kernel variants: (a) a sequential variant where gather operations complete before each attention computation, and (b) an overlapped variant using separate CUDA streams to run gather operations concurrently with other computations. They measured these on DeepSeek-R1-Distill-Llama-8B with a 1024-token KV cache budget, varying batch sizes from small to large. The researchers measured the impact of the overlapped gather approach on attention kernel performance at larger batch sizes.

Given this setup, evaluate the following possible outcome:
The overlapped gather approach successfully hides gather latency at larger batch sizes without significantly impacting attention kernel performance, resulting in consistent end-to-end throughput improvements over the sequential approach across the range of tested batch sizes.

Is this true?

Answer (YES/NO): NO